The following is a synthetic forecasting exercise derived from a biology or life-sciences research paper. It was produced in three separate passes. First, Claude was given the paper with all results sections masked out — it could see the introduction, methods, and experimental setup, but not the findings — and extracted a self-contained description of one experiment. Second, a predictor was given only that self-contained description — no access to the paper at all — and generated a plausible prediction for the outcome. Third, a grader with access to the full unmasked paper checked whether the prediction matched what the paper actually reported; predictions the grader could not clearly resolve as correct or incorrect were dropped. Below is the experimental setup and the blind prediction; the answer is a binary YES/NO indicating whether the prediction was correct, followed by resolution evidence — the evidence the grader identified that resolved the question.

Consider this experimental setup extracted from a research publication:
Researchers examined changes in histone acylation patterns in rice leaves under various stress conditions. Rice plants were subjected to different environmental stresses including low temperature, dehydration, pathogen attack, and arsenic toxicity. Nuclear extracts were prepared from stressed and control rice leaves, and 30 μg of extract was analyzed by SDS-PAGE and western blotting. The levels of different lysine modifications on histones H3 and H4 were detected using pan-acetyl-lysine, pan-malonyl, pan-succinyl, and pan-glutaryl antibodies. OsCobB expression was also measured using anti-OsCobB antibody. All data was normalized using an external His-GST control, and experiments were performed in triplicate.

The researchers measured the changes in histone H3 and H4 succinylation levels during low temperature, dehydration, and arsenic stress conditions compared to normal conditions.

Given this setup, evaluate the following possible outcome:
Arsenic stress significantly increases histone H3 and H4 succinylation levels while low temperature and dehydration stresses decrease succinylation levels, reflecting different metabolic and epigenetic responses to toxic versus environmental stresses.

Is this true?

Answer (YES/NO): NO